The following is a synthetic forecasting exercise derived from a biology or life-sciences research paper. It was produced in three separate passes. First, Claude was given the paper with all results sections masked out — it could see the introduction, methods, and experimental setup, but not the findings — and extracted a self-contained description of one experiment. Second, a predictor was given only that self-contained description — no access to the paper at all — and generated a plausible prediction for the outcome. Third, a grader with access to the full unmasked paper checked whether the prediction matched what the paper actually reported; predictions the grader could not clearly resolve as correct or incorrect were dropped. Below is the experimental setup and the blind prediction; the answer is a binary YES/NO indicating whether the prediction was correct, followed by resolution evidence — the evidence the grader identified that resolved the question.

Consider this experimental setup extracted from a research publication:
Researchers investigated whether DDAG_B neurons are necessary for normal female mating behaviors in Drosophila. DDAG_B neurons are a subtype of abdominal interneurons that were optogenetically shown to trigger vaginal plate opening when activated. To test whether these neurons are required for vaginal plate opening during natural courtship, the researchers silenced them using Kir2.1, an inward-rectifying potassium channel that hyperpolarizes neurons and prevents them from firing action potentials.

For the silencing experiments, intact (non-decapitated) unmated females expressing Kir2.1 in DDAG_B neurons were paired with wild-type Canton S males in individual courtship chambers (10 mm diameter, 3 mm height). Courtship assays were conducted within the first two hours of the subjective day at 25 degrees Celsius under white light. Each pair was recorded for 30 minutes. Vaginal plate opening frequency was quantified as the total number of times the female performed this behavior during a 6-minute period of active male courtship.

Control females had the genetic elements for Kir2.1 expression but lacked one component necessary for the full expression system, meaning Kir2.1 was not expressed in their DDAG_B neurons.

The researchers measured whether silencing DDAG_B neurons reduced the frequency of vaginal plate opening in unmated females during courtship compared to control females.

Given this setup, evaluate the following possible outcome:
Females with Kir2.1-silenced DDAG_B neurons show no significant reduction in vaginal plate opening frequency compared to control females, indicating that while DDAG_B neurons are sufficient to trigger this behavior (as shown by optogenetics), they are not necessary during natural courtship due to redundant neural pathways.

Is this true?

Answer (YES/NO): YES